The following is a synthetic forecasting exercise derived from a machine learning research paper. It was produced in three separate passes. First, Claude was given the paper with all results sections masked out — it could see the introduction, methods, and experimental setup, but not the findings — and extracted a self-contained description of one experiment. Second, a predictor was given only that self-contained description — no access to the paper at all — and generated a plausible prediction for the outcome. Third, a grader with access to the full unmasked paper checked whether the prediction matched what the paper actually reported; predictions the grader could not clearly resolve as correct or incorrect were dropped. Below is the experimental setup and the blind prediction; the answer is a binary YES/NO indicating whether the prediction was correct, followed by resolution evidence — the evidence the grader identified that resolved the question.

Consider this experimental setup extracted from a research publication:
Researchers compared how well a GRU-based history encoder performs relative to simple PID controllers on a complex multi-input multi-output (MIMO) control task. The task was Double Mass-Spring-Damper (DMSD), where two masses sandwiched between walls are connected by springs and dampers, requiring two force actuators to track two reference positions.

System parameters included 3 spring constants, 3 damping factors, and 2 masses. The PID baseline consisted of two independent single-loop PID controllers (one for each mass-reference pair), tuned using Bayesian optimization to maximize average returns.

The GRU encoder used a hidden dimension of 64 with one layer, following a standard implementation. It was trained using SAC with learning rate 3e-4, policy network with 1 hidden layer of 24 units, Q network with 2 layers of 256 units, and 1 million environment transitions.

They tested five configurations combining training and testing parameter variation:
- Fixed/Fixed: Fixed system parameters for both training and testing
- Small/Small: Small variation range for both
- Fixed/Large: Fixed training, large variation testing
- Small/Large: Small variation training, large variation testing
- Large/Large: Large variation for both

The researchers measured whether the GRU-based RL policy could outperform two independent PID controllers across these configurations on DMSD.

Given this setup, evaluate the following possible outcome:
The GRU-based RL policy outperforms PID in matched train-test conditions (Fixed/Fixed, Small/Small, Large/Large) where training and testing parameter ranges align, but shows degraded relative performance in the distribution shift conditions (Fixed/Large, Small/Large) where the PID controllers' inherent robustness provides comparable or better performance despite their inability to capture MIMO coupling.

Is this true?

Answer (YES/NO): NO